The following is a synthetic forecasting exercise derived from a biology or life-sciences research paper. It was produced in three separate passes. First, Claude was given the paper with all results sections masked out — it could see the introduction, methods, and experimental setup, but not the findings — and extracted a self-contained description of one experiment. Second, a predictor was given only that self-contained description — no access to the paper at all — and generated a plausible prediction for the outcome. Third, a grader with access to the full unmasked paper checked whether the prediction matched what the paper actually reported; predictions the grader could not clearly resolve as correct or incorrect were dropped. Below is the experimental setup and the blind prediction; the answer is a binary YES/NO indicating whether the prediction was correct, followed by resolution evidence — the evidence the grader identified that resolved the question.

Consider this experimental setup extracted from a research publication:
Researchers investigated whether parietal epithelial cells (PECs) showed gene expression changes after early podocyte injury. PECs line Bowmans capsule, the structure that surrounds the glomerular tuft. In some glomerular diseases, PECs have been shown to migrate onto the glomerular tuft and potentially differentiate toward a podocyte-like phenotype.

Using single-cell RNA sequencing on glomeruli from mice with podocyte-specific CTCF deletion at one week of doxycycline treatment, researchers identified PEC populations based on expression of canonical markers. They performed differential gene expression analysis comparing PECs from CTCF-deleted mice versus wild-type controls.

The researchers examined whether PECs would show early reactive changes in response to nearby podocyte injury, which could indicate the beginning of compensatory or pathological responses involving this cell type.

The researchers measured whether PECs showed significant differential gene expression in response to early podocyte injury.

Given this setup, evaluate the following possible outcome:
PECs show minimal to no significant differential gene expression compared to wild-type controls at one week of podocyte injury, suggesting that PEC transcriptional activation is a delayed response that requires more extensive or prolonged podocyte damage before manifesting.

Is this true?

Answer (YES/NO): YES